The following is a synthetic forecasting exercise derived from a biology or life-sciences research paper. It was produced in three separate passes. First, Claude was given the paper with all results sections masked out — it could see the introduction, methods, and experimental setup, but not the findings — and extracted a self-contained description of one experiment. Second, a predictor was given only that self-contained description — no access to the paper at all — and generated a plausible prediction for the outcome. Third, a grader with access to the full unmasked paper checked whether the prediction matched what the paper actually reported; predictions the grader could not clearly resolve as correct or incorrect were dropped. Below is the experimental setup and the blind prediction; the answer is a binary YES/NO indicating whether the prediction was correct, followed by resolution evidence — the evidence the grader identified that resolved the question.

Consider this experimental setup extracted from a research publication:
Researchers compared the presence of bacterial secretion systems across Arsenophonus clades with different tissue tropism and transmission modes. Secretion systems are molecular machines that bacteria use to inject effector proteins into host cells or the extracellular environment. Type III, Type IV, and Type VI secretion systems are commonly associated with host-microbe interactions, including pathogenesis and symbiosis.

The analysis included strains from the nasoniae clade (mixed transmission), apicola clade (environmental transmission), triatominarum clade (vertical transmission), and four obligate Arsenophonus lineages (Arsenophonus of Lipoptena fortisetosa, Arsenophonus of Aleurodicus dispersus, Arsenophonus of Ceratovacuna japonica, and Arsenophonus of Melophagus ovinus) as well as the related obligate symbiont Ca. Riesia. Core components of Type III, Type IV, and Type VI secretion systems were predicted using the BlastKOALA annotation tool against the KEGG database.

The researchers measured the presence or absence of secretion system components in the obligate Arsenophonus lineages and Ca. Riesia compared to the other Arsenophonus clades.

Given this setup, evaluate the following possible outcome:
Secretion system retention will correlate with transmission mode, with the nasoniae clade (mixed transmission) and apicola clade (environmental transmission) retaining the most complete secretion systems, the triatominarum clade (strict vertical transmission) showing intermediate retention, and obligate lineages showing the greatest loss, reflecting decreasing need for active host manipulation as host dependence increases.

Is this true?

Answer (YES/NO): NO